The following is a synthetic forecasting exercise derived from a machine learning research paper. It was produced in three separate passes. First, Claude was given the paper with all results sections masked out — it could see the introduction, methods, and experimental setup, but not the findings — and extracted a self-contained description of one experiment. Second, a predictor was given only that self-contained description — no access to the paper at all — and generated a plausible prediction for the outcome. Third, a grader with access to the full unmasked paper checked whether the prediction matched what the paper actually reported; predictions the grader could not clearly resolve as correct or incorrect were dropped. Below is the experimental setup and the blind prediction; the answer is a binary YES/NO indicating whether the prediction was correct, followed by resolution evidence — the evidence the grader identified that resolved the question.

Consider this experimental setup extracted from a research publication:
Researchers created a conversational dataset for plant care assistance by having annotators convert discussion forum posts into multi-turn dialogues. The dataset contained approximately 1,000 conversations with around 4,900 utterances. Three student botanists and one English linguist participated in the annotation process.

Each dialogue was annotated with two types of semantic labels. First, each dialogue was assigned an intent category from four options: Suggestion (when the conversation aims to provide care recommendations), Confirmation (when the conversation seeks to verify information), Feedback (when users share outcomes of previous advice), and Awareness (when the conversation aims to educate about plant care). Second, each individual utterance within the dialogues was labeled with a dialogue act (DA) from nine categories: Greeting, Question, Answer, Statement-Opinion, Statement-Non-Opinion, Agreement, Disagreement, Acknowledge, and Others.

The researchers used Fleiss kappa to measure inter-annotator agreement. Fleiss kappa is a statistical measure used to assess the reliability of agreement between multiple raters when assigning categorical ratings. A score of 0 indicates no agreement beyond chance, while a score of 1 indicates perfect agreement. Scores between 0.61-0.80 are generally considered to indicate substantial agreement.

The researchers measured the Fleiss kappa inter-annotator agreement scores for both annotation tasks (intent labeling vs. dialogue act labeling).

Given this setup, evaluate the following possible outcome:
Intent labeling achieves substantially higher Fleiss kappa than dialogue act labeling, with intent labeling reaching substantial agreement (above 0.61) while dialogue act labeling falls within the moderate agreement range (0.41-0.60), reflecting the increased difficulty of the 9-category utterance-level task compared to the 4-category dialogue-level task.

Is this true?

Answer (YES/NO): NO